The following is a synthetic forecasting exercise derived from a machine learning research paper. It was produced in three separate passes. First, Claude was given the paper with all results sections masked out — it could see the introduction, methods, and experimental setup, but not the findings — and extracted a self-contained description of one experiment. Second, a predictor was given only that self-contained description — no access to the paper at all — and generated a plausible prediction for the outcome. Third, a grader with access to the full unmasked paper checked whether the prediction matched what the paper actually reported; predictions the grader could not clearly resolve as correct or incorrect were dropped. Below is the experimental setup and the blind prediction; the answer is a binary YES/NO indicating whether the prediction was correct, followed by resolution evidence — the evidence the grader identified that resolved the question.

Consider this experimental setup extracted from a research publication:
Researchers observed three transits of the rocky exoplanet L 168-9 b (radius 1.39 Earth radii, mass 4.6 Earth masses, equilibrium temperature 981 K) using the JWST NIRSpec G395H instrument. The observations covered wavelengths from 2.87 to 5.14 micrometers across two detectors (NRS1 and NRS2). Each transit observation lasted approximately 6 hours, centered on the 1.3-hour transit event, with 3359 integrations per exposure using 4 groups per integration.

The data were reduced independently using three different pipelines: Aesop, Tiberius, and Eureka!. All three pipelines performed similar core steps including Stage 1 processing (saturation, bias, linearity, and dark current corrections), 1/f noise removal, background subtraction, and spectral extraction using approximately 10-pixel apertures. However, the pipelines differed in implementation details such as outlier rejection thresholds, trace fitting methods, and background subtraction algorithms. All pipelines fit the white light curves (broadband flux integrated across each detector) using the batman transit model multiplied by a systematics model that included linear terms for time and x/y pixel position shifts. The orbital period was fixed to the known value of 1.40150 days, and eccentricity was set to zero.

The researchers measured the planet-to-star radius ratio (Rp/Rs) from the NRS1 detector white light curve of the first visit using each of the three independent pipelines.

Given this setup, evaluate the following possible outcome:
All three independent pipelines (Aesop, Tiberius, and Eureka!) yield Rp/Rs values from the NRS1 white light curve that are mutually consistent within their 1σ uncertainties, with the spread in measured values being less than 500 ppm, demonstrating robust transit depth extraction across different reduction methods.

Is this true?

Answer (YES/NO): NO